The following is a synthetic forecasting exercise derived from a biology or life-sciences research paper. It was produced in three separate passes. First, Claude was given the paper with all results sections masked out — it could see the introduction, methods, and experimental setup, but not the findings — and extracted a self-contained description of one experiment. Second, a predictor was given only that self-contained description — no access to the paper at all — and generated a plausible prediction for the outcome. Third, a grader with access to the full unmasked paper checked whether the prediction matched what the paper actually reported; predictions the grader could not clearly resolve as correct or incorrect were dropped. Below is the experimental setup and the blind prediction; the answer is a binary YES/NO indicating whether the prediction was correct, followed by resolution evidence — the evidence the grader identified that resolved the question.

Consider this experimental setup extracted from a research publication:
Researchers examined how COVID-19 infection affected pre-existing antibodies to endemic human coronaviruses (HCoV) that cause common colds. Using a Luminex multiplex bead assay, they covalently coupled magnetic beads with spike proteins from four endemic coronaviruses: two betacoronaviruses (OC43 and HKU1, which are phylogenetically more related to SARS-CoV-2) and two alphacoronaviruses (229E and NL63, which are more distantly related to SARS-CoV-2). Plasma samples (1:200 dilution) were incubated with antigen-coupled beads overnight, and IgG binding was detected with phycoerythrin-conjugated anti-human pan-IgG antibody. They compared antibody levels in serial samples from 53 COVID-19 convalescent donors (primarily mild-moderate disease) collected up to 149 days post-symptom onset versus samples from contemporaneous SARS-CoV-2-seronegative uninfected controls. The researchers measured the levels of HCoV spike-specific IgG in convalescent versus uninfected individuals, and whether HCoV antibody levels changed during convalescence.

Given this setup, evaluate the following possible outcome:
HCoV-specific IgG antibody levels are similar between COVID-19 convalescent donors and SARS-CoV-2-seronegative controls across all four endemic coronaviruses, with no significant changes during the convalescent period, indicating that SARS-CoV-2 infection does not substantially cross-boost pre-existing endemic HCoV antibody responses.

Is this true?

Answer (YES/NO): NO